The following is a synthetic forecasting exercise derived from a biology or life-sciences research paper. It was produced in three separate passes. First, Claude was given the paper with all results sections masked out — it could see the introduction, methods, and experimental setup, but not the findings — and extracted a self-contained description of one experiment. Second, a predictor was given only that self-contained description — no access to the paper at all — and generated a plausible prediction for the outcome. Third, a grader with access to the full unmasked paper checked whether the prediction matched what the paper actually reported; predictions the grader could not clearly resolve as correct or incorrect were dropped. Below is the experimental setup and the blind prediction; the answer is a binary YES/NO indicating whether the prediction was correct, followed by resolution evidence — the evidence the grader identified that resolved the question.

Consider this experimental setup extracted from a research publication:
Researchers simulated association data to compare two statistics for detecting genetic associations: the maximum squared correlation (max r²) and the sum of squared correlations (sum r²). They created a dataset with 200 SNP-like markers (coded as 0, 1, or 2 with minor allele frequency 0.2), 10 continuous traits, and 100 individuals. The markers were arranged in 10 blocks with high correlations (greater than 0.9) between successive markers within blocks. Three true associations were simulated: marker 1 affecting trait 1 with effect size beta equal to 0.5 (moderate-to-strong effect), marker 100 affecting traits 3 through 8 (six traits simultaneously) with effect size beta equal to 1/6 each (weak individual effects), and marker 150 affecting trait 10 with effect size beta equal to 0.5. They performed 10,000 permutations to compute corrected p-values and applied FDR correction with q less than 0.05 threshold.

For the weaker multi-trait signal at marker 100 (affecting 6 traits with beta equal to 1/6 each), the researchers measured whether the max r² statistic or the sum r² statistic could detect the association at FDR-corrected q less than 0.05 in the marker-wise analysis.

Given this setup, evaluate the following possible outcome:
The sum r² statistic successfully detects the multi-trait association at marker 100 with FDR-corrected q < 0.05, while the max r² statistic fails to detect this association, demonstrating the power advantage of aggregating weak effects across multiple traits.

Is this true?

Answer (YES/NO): YES